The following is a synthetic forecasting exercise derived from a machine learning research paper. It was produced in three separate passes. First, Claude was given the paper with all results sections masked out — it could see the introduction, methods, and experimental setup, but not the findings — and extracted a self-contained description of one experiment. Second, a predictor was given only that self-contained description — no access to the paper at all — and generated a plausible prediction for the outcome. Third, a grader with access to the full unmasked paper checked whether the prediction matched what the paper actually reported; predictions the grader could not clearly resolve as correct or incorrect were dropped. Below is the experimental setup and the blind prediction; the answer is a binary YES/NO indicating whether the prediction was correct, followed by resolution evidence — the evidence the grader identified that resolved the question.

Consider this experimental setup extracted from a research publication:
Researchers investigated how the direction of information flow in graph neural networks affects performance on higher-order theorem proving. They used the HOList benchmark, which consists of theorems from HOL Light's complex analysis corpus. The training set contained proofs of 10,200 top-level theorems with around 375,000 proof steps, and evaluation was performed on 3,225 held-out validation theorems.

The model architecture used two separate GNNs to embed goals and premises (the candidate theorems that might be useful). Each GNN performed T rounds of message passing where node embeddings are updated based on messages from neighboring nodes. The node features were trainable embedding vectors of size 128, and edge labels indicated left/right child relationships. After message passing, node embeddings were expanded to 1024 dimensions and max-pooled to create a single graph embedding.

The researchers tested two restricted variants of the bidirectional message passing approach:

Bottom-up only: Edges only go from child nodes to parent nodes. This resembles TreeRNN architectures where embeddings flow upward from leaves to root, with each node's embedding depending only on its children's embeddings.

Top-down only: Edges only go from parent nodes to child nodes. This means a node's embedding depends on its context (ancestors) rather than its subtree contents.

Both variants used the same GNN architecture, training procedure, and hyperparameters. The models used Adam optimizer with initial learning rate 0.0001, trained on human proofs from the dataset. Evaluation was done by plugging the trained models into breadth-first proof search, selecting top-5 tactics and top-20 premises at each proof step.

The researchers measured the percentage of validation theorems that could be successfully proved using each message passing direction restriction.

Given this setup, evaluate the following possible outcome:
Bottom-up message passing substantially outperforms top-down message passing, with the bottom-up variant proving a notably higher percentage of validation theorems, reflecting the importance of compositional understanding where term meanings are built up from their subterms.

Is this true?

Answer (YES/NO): NO